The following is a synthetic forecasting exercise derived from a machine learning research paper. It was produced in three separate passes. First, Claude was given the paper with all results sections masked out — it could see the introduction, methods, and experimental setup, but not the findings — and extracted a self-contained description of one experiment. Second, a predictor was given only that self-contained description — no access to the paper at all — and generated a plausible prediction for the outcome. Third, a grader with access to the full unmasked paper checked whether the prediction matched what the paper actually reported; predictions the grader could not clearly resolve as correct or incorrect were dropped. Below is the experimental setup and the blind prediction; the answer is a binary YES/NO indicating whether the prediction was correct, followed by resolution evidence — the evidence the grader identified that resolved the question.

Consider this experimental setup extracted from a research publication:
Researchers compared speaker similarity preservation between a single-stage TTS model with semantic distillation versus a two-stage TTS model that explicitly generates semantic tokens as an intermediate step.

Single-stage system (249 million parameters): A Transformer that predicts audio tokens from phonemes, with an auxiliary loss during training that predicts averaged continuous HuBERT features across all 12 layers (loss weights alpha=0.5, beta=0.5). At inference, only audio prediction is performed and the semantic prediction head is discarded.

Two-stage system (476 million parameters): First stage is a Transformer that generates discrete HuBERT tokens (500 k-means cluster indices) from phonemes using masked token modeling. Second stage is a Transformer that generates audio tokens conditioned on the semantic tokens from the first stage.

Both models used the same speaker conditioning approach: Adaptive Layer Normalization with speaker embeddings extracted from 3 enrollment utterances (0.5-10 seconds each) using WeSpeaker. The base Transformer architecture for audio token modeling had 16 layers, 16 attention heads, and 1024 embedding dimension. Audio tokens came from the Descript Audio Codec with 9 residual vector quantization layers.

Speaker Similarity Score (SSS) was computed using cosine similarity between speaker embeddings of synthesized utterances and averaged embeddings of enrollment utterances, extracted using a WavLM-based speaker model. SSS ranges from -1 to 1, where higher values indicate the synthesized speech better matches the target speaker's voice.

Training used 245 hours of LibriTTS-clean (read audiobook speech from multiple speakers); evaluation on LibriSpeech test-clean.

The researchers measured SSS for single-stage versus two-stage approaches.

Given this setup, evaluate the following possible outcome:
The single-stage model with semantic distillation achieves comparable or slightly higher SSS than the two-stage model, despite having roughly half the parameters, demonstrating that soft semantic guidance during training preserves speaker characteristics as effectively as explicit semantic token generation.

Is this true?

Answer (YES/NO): YES